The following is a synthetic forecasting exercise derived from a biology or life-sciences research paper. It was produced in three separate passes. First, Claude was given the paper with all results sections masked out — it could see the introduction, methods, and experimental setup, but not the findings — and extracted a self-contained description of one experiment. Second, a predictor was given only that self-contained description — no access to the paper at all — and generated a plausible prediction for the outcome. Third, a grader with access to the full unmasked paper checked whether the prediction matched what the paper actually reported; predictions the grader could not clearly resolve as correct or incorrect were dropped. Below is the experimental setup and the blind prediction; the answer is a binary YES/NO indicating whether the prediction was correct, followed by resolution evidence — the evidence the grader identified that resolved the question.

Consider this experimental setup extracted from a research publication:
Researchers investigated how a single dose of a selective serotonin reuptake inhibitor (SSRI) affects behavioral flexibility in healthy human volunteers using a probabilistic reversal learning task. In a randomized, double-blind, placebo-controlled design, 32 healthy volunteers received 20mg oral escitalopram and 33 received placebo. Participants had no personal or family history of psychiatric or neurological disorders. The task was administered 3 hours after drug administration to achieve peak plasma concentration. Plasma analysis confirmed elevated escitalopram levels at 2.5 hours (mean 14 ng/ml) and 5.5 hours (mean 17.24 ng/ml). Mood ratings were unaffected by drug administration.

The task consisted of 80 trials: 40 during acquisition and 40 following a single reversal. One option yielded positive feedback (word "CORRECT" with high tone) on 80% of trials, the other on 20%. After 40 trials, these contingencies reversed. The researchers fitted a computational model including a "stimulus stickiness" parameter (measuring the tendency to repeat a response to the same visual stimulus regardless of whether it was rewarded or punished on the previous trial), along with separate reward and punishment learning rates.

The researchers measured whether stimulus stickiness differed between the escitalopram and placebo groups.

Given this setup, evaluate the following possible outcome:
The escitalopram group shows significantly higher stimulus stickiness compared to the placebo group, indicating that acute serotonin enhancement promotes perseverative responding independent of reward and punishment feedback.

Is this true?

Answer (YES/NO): NO